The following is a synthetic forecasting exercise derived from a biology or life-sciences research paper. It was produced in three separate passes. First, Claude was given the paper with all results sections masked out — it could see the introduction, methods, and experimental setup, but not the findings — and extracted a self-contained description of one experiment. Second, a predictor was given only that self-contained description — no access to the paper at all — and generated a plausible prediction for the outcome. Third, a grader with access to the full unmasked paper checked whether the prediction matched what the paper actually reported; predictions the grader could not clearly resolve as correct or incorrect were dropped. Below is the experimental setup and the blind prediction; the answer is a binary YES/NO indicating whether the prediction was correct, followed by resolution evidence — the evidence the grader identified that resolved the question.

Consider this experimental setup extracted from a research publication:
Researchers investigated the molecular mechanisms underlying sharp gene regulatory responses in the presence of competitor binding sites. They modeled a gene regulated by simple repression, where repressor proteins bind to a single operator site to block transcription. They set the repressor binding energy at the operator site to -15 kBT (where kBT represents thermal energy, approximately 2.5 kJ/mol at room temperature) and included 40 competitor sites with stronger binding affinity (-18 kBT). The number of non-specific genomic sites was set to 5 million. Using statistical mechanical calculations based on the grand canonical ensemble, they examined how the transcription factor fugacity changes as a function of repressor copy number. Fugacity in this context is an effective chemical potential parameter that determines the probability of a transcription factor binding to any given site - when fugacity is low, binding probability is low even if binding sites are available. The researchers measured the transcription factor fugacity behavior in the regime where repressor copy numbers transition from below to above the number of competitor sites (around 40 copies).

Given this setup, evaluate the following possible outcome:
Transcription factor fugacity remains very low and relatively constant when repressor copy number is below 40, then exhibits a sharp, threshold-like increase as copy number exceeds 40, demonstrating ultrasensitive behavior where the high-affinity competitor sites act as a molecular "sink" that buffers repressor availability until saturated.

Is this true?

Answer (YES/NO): YES